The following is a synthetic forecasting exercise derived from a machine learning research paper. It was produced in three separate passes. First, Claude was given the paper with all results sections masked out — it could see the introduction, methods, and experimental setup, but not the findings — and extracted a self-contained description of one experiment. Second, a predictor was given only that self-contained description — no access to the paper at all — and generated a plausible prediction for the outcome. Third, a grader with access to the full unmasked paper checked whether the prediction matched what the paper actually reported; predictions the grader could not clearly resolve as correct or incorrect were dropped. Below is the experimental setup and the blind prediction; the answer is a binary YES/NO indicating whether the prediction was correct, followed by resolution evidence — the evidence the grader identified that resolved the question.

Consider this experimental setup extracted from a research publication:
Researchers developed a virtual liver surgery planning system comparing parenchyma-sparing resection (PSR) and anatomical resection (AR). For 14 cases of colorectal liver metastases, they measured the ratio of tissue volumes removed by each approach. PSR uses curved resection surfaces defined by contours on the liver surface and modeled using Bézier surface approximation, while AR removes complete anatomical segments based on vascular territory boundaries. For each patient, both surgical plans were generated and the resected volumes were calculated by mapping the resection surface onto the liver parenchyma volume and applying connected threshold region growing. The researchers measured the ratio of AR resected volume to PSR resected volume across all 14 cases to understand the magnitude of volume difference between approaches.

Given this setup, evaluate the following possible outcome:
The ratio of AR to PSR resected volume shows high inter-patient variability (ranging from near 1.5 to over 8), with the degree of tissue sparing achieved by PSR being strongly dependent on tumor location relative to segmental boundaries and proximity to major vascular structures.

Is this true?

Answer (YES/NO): NO